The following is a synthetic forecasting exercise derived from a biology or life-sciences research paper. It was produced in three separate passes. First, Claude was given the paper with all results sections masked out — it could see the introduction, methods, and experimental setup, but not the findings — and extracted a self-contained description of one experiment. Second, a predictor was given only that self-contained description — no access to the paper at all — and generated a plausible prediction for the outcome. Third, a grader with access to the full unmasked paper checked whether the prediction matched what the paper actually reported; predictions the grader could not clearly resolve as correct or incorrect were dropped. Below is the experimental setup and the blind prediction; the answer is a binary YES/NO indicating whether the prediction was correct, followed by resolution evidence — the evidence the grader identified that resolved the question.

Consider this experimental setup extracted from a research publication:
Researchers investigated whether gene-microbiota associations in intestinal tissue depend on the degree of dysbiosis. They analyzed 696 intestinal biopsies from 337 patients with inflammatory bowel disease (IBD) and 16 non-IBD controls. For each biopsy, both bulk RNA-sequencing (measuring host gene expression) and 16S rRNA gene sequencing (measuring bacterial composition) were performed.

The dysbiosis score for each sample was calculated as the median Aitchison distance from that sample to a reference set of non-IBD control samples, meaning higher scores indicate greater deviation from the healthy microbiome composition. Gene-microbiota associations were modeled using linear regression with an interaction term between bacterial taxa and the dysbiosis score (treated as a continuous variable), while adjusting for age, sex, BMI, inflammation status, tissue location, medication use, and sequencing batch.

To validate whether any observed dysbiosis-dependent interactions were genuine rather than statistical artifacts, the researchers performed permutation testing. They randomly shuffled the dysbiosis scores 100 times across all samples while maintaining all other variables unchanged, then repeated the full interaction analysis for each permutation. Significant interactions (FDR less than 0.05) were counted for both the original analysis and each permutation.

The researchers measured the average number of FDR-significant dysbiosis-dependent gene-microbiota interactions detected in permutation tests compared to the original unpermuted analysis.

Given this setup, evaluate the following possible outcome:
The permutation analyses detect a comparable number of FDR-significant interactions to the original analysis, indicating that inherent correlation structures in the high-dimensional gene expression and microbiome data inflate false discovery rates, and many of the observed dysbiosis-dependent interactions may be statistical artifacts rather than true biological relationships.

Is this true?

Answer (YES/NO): NO